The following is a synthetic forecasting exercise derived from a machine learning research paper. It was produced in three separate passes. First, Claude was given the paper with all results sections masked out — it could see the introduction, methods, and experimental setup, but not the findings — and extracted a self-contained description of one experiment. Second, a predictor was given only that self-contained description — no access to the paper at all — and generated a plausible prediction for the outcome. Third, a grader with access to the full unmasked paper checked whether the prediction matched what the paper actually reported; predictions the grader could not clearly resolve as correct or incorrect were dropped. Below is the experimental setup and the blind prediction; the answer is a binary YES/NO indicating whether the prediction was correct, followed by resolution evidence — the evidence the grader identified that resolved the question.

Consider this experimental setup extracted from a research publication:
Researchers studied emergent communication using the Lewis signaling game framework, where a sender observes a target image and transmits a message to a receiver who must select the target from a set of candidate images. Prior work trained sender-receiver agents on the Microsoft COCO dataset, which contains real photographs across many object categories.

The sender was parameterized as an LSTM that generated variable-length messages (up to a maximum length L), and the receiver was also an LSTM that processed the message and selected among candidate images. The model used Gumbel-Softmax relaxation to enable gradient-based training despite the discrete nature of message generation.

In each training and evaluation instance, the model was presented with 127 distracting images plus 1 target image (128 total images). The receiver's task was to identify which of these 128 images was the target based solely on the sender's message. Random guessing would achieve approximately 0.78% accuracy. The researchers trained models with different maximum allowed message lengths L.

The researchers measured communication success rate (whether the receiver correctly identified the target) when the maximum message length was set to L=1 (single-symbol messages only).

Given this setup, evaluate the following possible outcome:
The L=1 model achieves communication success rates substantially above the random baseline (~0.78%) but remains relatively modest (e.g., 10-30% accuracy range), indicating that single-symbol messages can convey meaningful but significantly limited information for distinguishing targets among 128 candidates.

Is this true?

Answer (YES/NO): NO